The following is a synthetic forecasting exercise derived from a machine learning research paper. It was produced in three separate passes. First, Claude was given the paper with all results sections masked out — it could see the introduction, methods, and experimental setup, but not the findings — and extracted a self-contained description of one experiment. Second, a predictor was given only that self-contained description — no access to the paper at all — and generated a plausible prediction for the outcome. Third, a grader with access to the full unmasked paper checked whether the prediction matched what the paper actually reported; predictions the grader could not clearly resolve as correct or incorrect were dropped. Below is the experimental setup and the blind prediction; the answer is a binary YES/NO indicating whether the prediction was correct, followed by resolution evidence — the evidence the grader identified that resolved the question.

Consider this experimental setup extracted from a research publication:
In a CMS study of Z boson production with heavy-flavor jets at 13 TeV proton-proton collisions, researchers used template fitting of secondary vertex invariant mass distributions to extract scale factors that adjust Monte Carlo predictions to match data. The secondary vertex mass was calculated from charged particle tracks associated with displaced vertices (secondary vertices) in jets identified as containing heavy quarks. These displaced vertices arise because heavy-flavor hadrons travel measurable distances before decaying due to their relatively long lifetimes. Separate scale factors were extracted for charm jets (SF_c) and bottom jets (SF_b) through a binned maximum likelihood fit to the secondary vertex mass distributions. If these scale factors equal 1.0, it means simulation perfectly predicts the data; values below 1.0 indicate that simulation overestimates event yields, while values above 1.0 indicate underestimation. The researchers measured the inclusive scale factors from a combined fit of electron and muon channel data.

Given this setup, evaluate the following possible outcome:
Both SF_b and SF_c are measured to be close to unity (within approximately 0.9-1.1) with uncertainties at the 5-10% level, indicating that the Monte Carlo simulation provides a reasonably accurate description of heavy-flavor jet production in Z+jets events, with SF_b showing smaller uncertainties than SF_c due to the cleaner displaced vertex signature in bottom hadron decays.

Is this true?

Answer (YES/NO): NO